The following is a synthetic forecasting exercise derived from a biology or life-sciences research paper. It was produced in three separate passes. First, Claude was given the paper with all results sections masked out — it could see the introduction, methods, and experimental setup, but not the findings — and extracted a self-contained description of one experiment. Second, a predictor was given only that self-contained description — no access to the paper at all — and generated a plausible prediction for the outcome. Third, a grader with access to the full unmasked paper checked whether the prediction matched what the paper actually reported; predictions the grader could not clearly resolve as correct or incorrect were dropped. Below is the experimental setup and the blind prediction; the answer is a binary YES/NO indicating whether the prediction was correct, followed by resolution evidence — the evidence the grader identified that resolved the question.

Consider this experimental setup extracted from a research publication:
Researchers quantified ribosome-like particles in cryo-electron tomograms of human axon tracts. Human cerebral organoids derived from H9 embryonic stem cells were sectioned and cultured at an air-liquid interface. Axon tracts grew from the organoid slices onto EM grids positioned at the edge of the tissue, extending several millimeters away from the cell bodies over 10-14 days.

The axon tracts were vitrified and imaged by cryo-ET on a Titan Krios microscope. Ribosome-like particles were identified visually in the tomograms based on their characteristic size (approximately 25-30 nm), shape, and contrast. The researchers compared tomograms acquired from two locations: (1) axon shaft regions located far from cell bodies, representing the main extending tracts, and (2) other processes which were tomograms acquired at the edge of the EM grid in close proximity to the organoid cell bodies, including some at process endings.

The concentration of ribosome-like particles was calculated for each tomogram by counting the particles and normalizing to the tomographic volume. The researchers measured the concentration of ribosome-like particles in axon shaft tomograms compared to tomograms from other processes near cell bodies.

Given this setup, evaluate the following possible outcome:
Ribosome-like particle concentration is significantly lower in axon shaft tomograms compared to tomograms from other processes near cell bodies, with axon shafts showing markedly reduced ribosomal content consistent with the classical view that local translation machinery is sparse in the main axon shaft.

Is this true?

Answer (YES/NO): YES